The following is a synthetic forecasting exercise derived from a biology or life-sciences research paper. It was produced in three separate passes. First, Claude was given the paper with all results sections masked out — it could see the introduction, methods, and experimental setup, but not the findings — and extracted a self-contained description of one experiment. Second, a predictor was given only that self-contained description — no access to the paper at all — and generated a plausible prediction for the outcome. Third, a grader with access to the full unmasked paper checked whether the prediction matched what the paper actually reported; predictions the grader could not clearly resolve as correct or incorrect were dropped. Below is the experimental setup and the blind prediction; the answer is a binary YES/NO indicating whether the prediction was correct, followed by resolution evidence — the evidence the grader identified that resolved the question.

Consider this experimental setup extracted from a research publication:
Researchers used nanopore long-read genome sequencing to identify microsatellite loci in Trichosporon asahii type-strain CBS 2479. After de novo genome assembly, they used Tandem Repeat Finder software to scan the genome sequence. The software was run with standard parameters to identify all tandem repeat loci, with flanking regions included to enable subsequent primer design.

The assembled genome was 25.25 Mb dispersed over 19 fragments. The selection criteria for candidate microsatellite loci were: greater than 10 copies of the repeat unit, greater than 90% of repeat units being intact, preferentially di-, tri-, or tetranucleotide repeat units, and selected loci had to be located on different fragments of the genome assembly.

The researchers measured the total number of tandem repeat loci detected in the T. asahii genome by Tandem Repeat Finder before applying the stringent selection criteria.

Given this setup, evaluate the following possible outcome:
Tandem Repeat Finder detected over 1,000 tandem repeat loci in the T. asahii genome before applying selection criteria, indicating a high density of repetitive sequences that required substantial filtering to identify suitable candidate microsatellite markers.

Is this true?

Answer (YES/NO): YES